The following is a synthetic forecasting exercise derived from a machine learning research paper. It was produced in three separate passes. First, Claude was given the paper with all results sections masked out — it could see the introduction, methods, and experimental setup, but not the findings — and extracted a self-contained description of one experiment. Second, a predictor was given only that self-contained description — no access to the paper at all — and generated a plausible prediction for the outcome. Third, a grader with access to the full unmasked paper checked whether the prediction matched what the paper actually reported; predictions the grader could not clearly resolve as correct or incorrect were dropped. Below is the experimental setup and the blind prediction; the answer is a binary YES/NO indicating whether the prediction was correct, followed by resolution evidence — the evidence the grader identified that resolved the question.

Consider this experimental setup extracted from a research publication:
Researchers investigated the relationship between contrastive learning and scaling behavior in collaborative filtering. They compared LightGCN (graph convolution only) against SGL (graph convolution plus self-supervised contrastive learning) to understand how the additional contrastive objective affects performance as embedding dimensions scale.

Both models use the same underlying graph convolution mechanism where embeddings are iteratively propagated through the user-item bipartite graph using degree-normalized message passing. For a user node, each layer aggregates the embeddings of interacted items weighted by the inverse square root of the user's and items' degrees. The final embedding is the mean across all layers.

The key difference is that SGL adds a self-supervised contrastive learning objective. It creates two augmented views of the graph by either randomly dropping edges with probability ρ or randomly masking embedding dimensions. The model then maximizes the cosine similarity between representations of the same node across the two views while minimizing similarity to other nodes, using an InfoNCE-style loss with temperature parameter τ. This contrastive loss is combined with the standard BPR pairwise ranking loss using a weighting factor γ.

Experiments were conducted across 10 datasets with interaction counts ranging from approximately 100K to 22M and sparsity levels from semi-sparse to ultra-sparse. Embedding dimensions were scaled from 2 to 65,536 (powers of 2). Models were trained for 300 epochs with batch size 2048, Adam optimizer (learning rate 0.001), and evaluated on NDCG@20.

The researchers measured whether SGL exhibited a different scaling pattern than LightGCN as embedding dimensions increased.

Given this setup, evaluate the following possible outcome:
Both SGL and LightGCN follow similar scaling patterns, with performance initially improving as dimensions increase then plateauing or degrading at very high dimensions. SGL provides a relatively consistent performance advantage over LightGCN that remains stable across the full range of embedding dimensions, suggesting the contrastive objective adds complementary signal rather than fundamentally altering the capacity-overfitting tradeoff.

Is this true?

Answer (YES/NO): NO